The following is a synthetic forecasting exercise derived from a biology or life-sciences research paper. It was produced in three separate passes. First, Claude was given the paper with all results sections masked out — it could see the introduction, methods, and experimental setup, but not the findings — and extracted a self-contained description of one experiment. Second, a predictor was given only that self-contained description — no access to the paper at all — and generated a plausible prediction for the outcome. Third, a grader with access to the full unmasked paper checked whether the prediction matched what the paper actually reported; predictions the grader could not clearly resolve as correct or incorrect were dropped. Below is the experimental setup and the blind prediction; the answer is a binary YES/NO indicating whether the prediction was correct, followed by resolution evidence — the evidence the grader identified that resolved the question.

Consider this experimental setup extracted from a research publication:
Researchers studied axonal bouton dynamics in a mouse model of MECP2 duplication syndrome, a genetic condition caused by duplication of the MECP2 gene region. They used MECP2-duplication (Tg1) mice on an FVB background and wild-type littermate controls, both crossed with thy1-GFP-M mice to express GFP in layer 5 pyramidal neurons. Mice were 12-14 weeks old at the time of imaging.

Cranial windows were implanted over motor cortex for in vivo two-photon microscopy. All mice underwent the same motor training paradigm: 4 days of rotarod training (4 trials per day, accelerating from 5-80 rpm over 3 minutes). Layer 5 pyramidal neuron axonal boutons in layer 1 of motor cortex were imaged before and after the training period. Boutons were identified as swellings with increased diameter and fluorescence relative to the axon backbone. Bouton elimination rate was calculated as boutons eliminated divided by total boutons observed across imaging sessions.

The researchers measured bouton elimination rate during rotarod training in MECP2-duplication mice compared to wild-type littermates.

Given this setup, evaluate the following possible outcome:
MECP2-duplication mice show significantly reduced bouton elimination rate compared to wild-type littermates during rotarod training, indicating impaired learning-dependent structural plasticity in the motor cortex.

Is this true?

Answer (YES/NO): YES